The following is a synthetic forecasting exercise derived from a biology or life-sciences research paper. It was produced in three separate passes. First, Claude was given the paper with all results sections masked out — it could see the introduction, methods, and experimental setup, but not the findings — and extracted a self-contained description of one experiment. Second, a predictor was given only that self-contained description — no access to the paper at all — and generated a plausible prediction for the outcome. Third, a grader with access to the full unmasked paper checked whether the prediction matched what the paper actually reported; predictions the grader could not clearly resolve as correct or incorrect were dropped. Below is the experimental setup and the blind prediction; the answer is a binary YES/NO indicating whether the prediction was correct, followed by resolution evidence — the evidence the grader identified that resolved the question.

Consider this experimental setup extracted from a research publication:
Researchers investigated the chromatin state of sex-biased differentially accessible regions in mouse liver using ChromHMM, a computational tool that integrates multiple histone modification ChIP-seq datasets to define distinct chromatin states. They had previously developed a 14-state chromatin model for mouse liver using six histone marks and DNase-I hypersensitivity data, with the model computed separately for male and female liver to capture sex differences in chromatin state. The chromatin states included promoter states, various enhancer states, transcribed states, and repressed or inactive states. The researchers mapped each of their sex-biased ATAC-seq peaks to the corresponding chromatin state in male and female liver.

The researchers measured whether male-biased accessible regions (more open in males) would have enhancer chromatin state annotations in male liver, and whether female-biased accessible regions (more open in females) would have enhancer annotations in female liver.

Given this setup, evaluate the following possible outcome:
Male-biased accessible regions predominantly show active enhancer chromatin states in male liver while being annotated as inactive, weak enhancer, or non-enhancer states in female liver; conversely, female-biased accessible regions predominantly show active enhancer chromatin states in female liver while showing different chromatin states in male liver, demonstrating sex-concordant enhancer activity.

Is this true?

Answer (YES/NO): YES